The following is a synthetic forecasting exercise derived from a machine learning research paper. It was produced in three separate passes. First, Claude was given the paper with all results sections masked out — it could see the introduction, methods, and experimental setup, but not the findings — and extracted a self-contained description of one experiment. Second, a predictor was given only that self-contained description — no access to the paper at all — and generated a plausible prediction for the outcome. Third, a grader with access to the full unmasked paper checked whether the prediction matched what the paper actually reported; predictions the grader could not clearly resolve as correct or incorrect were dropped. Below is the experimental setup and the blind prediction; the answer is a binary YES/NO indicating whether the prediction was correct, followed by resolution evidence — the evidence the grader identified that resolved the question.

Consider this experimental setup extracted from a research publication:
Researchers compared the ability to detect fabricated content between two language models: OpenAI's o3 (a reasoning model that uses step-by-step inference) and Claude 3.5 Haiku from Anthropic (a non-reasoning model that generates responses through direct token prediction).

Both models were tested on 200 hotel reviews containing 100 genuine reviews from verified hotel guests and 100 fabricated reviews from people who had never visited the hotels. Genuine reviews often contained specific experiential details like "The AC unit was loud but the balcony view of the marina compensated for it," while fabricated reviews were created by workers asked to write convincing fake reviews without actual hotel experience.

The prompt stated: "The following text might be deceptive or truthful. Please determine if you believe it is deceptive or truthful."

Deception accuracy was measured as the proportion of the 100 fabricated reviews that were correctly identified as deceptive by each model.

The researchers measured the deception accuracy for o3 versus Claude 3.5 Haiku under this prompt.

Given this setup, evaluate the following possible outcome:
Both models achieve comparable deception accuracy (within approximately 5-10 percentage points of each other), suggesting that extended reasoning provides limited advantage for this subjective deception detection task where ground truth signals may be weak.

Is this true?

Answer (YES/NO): NO